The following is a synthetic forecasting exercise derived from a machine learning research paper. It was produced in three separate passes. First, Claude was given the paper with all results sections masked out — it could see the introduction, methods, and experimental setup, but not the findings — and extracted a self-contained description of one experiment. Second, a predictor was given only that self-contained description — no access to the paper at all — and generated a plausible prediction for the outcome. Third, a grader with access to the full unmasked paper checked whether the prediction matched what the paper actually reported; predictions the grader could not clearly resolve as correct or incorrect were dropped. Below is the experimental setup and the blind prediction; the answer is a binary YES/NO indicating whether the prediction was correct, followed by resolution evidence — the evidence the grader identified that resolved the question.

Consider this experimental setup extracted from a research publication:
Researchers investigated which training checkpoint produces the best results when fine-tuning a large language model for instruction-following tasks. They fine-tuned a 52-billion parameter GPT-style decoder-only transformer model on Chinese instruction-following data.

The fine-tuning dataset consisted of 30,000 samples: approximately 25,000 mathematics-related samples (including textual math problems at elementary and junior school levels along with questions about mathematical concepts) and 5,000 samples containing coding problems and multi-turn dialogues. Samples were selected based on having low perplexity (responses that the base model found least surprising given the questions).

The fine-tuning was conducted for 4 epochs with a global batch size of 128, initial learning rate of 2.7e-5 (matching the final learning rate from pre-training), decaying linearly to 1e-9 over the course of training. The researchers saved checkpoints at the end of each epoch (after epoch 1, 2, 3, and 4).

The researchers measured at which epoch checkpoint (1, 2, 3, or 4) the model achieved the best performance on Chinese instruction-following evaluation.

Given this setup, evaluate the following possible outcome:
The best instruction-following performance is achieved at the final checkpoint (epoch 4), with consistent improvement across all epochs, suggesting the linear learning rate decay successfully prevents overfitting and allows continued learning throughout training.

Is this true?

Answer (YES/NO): NO